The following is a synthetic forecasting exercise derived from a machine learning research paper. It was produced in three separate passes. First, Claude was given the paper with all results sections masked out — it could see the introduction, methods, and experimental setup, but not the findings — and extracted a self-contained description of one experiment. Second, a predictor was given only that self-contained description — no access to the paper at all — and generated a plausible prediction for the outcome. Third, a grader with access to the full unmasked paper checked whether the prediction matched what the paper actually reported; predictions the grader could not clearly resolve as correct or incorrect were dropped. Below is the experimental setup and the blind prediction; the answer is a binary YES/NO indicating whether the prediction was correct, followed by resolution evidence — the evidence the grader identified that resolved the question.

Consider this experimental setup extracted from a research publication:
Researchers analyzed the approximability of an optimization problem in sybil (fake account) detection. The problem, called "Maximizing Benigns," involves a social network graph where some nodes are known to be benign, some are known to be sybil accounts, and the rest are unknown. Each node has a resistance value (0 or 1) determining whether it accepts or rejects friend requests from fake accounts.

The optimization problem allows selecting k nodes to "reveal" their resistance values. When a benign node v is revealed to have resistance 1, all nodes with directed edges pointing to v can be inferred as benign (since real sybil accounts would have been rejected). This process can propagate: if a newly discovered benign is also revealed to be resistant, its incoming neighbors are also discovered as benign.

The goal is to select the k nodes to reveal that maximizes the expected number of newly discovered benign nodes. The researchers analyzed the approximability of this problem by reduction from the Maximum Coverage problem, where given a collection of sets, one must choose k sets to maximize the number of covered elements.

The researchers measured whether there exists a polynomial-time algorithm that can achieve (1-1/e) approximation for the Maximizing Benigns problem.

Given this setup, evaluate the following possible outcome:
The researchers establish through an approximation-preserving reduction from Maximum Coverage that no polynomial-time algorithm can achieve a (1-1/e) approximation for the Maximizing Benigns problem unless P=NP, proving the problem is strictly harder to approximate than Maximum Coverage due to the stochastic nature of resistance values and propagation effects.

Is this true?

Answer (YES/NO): NO